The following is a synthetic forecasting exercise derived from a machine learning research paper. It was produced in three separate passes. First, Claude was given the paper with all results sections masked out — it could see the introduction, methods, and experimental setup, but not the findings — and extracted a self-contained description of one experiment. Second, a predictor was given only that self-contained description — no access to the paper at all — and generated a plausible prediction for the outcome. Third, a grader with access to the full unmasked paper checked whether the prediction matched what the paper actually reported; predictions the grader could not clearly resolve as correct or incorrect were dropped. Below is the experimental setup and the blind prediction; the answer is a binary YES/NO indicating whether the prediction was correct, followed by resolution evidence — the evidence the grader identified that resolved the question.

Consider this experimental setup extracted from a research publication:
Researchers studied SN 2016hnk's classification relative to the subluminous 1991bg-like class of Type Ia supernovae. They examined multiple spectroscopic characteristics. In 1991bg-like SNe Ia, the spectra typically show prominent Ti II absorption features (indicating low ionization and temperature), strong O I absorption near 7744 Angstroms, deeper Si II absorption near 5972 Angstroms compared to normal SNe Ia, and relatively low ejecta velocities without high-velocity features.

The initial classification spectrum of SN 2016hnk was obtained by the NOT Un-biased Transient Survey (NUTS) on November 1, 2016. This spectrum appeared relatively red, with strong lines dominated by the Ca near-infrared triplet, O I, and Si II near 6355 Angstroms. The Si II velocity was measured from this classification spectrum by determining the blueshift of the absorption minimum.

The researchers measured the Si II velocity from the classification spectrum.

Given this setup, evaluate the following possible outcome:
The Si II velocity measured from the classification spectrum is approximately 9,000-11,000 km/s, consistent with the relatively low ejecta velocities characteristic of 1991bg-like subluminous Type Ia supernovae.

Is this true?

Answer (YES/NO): YES